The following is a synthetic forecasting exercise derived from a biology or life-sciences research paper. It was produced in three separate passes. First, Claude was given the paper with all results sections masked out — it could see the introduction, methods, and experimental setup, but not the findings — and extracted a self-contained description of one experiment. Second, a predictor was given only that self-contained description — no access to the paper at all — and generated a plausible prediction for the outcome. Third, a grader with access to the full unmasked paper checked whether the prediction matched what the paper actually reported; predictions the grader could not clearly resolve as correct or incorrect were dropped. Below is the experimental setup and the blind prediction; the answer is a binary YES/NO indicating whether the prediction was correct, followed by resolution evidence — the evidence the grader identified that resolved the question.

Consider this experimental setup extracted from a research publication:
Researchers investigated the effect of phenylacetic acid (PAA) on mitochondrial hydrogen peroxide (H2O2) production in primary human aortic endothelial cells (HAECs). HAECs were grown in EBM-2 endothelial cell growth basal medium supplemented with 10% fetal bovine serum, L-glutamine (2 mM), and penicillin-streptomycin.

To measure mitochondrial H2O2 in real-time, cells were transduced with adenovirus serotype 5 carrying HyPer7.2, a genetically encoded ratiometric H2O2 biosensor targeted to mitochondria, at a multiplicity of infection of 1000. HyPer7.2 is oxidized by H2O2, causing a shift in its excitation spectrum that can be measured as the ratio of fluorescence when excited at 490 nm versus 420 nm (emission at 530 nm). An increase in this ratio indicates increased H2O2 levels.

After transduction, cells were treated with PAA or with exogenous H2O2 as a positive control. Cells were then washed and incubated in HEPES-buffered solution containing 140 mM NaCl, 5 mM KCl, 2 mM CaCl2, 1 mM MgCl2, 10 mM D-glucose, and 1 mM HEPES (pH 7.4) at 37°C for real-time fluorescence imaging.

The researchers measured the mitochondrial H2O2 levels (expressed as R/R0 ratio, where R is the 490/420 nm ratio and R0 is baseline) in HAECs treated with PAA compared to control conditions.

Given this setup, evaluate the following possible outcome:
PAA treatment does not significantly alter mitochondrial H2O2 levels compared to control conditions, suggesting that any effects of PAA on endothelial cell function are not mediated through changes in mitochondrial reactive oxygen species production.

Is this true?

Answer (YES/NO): NO